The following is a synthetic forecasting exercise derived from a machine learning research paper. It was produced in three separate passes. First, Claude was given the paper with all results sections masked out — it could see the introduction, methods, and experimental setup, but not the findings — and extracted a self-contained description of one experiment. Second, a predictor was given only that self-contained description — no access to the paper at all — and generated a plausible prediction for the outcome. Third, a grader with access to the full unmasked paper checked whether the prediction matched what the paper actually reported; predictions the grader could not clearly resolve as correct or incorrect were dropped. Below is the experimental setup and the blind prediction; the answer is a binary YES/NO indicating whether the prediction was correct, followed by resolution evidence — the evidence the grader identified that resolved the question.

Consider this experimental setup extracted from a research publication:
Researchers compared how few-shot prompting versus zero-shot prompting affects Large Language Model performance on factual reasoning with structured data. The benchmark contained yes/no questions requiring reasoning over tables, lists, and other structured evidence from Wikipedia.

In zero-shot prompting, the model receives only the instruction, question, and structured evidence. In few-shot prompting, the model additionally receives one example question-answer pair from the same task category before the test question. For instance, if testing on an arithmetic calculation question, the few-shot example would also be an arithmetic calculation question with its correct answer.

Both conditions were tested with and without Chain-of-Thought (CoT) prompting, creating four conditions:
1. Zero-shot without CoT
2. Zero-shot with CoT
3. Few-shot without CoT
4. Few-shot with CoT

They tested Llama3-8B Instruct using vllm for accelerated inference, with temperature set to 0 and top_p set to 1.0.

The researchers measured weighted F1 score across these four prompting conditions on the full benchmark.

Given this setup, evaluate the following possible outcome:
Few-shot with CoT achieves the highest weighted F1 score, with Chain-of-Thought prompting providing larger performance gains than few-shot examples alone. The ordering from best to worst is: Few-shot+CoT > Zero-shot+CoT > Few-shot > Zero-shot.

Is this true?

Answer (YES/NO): NO